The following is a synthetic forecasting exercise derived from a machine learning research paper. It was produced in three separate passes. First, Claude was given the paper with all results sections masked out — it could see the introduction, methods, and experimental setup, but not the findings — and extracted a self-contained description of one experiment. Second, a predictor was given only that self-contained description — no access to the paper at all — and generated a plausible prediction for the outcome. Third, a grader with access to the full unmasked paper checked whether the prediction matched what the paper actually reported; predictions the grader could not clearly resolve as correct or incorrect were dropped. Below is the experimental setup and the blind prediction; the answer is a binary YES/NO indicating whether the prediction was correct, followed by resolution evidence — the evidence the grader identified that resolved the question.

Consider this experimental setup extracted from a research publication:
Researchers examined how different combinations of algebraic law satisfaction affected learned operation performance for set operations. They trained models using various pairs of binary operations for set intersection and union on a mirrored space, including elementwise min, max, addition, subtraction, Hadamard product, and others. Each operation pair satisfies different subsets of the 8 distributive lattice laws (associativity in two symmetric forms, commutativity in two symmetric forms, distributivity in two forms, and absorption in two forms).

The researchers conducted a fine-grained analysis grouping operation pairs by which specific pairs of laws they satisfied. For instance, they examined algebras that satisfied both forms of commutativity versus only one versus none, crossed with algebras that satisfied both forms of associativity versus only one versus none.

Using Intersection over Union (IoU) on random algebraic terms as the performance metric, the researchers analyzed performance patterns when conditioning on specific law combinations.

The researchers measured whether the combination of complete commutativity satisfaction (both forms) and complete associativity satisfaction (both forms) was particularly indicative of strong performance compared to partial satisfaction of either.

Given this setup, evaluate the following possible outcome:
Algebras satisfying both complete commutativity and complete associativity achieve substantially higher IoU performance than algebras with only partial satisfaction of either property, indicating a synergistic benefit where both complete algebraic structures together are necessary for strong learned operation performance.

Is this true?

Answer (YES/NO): YES